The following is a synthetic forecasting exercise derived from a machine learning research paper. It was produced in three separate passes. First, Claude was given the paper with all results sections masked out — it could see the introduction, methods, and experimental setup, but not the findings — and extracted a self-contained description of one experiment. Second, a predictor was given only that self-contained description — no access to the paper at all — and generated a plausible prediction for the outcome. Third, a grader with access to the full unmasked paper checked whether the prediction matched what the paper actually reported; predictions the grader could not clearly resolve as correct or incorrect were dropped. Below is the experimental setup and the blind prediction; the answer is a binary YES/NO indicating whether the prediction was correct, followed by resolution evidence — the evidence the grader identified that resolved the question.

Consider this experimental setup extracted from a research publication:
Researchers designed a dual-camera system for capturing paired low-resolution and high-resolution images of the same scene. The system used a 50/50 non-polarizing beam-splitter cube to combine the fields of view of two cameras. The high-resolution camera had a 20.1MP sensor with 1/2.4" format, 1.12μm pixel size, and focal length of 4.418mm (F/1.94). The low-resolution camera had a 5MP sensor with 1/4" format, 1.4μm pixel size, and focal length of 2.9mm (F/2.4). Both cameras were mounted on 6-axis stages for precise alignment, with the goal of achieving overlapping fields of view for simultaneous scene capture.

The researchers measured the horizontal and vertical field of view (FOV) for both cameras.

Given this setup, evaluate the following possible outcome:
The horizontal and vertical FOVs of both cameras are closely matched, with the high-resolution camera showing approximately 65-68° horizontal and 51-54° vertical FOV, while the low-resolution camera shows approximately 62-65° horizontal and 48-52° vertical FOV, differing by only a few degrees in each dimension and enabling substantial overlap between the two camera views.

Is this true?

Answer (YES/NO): NO